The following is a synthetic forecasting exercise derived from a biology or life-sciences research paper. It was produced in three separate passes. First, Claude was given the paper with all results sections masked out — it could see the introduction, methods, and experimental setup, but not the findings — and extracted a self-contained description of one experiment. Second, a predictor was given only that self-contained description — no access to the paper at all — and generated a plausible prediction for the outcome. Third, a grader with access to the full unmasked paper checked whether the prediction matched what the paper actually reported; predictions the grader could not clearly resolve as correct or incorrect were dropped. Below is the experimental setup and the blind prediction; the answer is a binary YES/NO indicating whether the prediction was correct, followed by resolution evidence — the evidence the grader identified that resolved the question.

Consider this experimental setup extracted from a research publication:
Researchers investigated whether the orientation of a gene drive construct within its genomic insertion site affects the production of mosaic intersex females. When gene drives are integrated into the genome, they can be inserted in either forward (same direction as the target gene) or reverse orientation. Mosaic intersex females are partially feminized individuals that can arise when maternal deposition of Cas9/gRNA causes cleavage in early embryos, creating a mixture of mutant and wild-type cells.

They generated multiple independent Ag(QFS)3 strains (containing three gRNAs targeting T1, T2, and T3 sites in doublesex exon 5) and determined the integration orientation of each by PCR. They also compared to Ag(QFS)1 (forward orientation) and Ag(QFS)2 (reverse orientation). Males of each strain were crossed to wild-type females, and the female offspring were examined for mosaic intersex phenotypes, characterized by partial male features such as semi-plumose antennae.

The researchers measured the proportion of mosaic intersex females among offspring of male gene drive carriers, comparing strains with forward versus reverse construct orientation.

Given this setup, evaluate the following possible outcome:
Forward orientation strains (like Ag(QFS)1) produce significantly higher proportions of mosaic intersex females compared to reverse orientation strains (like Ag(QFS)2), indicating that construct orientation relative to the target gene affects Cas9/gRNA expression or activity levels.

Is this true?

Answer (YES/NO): YES